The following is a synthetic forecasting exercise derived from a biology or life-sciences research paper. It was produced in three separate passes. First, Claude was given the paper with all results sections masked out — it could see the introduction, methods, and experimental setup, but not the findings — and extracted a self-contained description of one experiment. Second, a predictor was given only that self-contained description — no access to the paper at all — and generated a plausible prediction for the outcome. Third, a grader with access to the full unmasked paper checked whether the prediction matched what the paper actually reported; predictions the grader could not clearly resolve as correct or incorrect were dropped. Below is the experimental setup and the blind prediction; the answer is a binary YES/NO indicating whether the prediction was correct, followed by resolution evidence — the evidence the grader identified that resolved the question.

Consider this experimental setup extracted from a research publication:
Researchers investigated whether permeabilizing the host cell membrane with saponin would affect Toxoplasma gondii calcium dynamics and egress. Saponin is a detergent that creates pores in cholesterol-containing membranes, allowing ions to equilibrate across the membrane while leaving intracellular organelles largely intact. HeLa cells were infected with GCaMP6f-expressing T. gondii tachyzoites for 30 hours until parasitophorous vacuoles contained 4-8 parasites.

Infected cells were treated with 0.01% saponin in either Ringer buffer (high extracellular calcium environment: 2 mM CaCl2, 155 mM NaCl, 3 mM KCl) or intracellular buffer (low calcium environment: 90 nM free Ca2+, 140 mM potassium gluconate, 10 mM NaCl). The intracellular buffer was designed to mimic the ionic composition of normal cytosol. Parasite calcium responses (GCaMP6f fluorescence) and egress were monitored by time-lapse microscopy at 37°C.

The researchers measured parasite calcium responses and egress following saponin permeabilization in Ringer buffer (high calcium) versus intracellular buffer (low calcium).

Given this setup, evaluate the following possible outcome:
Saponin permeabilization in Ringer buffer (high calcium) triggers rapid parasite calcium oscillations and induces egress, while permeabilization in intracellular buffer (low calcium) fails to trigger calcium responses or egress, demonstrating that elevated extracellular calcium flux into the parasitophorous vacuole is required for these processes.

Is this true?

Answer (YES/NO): NO